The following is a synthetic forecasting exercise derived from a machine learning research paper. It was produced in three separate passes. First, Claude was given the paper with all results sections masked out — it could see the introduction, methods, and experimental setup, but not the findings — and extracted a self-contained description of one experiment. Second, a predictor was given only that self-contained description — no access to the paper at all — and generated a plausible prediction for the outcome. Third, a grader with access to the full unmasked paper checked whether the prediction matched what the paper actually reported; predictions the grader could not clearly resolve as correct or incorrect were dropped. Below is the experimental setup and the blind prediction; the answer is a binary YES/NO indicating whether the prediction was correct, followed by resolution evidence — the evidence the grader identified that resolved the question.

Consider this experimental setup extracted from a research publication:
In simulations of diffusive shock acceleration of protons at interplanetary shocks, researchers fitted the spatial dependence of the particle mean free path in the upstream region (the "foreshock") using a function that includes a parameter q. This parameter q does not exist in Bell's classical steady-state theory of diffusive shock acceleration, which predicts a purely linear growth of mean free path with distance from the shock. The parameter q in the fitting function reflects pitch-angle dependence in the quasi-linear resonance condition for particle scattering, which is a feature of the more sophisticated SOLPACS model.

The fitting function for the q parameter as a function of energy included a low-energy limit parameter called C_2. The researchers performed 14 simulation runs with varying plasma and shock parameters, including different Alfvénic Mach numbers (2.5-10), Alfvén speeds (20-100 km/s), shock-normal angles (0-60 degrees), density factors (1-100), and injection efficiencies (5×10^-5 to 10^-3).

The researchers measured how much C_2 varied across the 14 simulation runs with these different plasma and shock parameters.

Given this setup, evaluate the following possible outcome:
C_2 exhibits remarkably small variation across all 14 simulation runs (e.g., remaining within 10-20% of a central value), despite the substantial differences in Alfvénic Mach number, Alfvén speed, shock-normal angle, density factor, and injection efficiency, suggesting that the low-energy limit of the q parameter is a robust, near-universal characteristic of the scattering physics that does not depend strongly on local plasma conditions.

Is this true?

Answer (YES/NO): YES